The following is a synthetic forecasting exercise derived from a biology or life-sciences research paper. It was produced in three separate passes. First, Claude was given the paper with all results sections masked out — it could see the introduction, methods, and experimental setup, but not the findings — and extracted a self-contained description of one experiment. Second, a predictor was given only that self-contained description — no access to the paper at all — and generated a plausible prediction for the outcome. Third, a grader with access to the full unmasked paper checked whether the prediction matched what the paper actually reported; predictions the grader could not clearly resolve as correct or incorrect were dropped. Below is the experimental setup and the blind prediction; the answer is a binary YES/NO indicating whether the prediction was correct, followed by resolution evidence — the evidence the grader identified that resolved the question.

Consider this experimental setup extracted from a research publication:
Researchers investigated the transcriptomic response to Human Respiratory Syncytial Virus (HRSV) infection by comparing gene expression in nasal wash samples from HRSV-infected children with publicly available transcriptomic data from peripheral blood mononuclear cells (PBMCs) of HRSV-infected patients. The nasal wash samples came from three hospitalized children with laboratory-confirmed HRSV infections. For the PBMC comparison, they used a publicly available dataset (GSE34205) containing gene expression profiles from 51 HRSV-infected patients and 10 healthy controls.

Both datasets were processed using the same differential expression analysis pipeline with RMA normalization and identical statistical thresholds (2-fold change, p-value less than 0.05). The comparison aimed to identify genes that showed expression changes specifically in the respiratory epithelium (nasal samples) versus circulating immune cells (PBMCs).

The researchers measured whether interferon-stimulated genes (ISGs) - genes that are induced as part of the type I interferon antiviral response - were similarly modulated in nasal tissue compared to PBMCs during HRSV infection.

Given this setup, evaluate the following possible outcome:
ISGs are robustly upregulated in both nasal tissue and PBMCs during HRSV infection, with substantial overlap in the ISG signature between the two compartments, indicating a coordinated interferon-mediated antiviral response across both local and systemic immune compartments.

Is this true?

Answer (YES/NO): NO